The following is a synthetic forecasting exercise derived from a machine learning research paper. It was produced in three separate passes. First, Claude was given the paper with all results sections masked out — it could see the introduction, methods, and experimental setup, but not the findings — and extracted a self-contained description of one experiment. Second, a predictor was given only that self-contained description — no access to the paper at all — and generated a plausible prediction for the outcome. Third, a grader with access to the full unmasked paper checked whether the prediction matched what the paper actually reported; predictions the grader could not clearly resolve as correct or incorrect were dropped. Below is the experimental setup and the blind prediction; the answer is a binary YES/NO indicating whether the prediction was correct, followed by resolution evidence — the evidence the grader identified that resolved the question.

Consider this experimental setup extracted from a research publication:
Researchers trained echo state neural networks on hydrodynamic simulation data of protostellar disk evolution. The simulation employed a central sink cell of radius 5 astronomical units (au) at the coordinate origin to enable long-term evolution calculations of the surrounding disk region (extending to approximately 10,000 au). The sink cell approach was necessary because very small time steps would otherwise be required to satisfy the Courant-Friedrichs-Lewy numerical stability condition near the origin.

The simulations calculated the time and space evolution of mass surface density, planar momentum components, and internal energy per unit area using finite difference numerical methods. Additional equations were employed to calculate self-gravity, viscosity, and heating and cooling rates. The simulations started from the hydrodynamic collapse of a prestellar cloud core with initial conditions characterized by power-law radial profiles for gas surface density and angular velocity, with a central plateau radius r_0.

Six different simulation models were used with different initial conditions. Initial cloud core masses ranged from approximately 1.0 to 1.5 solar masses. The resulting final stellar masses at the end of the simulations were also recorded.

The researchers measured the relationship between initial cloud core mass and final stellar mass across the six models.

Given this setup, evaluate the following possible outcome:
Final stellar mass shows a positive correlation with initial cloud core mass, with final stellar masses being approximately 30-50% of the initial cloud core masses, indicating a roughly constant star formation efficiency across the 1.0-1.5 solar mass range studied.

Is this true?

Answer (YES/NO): NO